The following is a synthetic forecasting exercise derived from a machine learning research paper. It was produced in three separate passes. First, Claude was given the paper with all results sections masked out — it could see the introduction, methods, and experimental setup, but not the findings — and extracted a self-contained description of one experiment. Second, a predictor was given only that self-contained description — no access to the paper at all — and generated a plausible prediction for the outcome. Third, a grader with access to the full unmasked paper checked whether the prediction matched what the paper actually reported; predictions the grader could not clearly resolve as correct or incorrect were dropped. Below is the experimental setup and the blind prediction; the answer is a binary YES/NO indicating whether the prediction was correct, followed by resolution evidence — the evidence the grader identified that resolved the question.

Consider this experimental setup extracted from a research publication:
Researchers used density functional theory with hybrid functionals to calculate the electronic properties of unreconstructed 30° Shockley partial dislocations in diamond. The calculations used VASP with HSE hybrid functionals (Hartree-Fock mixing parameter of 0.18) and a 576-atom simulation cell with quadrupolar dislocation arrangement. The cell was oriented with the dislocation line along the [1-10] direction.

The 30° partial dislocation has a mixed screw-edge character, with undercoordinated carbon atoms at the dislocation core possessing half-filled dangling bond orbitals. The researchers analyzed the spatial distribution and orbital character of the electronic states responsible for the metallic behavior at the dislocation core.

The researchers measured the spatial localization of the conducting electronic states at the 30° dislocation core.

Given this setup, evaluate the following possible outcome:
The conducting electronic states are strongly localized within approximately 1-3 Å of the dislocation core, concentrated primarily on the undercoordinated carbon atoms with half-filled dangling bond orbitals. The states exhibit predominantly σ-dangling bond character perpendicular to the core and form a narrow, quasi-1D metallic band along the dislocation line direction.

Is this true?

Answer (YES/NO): NO